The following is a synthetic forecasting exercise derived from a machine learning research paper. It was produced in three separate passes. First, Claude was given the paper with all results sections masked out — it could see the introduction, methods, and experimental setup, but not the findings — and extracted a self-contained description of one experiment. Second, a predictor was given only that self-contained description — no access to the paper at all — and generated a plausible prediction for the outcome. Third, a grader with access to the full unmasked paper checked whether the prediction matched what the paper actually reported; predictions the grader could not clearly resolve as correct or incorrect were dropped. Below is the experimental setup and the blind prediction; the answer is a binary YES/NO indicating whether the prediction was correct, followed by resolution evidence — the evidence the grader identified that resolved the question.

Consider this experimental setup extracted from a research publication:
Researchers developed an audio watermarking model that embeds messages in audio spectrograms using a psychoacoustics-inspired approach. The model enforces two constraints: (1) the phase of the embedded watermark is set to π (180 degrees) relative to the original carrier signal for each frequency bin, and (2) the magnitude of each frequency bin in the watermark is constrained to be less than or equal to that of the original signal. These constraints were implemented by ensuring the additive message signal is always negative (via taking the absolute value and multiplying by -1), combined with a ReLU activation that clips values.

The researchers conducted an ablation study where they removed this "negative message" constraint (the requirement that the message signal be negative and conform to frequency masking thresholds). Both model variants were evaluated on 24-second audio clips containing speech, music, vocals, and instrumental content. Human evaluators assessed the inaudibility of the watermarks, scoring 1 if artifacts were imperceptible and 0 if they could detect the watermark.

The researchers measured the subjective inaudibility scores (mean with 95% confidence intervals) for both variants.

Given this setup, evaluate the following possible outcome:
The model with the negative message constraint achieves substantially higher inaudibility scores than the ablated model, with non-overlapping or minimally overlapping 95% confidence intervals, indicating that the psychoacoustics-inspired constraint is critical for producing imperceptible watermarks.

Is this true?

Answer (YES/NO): YES